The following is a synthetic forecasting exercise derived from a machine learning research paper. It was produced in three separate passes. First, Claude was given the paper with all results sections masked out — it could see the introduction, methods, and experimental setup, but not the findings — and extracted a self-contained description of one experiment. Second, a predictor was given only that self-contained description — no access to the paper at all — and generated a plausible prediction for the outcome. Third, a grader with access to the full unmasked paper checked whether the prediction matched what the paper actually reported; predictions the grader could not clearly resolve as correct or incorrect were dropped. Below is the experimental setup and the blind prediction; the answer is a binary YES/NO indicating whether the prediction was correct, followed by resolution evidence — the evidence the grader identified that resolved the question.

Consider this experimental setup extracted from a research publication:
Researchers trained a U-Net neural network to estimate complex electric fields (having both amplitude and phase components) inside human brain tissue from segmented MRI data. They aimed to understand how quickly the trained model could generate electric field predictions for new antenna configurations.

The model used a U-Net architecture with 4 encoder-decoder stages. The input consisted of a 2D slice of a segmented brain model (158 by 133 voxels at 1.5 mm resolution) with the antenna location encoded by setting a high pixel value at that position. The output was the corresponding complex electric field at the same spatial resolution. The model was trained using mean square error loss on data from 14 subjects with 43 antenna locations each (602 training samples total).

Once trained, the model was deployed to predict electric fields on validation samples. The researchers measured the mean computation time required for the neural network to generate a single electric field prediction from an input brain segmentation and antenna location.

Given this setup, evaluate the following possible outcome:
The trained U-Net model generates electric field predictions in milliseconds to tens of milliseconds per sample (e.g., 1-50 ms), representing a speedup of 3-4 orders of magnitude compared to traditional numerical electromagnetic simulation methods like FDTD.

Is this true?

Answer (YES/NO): YES